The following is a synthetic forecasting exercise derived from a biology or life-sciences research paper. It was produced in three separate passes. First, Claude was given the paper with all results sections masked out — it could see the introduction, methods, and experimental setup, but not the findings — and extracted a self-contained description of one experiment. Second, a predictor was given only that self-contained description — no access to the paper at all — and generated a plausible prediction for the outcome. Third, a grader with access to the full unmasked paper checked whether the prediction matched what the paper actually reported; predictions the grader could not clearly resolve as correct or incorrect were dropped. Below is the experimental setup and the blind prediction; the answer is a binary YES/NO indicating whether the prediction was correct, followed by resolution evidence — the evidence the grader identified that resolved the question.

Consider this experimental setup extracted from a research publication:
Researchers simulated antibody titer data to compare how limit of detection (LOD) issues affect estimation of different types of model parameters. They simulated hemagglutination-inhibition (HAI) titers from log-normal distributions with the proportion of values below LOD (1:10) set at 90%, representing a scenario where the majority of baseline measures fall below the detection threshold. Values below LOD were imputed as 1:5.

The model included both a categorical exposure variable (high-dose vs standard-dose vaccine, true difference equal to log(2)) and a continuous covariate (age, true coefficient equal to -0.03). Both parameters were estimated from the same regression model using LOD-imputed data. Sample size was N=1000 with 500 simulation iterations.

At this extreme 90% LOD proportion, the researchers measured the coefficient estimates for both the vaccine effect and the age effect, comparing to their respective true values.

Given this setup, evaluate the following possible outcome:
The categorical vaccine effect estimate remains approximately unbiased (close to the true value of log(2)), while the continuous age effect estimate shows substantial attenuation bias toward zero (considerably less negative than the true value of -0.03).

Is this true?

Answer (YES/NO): NO